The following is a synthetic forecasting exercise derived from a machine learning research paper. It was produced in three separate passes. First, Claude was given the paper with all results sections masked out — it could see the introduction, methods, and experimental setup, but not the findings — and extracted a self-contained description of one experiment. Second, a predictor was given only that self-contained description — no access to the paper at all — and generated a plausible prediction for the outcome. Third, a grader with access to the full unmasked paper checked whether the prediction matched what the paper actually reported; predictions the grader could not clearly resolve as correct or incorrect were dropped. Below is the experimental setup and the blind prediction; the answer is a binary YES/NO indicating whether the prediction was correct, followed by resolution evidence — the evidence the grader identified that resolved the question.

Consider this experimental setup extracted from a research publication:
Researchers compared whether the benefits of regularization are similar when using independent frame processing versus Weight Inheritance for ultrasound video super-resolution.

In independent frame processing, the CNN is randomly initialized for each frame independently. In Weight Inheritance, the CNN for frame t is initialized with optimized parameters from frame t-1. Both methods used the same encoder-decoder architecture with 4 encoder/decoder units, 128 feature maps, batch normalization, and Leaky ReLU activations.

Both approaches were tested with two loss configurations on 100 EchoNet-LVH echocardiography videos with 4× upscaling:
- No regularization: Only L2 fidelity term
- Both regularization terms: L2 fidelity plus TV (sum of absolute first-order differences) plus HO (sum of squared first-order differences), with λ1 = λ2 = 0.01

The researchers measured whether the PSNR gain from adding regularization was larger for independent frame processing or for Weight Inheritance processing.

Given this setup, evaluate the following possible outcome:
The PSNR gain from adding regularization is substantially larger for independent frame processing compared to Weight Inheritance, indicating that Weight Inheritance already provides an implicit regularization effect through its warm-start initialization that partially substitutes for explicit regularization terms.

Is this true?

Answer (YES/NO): NO